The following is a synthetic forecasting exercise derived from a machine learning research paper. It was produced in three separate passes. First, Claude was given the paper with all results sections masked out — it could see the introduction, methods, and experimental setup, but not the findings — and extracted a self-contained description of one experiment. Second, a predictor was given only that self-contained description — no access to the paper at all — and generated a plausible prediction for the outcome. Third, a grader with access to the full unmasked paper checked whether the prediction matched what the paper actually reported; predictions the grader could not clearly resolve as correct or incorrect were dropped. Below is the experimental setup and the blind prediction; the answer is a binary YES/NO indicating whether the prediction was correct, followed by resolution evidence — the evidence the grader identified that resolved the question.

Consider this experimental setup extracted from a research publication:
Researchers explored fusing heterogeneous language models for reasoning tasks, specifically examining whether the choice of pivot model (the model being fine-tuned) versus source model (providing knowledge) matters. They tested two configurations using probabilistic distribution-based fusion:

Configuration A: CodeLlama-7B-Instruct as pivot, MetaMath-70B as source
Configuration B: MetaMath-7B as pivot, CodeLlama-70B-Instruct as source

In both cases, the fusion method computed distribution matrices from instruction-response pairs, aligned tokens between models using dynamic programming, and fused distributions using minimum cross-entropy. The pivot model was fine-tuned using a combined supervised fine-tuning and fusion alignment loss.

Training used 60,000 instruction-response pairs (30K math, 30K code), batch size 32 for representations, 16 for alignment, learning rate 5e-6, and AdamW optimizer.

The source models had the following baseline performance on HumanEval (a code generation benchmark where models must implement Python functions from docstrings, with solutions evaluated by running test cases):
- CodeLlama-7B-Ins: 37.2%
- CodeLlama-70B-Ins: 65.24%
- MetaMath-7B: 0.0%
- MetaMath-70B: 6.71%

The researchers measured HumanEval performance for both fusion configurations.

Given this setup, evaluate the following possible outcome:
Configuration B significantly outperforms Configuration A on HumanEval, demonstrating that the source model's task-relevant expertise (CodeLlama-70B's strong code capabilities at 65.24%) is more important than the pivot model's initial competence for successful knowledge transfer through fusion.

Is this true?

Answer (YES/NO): NO